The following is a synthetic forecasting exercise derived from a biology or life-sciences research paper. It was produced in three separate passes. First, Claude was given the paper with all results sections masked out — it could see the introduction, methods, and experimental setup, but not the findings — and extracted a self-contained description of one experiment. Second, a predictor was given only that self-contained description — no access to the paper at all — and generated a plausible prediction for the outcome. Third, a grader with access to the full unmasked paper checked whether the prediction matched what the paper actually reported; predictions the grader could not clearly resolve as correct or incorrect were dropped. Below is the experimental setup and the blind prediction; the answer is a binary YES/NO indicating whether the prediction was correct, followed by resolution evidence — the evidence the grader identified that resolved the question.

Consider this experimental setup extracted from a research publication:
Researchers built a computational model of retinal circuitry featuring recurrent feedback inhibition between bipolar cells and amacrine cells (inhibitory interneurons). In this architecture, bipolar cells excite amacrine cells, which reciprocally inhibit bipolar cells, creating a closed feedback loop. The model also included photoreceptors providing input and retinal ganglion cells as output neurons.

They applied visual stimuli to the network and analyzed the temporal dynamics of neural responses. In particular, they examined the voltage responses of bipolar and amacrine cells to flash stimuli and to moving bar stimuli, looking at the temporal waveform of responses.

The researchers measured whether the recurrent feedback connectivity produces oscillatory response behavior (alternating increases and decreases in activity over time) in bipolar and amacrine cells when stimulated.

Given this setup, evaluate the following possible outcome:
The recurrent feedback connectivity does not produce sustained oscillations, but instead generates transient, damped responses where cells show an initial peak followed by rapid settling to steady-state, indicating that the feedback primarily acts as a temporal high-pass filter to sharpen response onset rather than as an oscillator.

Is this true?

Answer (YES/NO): NO